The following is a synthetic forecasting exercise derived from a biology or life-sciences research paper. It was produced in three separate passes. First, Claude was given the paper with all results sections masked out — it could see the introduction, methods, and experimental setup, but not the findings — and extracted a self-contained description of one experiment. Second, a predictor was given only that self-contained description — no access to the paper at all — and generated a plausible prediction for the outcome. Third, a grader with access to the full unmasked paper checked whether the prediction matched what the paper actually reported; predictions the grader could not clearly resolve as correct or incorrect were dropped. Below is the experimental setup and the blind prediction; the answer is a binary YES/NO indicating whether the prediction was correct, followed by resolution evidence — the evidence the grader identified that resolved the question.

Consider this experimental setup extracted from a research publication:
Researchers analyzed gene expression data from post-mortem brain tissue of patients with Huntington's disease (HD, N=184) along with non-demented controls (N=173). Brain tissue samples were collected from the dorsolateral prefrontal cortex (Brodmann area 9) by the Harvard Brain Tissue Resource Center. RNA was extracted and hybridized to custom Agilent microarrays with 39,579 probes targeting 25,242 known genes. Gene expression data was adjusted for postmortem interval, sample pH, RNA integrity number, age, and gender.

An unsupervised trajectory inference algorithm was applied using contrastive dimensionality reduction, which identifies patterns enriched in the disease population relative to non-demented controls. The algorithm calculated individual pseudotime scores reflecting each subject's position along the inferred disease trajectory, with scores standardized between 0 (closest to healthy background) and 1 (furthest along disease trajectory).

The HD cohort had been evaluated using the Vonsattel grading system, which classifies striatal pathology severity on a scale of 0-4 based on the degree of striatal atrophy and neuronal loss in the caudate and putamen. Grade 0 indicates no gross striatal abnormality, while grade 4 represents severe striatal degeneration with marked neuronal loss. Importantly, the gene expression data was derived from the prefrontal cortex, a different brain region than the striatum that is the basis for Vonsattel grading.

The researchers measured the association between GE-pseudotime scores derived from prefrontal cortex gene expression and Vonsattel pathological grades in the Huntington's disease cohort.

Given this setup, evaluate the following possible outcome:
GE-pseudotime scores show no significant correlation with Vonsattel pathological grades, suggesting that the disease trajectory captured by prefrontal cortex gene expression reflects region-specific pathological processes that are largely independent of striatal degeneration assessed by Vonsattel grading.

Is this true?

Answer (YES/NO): NO